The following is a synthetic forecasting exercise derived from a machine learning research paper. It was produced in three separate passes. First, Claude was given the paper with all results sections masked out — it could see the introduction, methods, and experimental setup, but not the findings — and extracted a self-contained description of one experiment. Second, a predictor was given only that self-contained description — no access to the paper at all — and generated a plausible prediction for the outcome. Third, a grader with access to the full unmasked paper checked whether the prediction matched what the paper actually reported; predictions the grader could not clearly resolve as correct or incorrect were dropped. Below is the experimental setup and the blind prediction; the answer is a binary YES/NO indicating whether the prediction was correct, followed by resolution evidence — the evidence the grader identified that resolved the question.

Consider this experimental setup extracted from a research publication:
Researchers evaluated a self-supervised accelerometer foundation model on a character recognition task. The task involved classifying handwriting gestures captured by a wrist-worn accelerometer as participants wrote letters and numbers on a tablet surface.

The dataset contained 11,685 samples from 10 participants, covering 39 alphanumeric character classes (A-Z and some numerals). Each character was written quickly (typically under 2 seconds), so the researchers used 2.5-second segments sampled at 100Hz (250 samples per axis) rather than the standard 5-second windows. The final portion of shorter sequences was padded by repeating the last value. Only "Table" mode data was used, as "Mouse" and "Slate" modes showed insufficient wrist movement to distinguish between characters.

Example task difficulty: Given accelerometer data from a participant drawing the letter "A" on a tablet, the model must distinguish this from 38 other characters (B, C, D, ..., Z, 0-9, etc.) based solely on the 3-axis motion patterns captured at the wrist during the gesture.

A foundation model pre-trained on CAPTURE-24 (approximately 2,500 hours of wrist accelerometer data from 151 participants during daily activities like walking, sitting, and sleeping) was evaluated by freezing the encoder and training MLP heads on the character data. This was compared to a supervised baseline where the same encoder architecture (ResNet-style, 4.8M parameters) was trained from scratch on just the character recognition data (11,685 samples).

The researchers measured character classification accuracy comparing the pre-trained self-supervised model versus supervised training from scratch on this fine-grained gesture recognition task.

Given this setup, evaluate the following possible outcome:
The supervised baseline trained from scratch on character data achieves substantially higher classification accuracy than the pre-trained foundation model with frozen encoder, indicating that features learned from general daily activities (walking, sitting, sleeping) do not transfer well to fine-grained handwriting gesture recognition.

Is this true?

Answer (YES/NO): NO